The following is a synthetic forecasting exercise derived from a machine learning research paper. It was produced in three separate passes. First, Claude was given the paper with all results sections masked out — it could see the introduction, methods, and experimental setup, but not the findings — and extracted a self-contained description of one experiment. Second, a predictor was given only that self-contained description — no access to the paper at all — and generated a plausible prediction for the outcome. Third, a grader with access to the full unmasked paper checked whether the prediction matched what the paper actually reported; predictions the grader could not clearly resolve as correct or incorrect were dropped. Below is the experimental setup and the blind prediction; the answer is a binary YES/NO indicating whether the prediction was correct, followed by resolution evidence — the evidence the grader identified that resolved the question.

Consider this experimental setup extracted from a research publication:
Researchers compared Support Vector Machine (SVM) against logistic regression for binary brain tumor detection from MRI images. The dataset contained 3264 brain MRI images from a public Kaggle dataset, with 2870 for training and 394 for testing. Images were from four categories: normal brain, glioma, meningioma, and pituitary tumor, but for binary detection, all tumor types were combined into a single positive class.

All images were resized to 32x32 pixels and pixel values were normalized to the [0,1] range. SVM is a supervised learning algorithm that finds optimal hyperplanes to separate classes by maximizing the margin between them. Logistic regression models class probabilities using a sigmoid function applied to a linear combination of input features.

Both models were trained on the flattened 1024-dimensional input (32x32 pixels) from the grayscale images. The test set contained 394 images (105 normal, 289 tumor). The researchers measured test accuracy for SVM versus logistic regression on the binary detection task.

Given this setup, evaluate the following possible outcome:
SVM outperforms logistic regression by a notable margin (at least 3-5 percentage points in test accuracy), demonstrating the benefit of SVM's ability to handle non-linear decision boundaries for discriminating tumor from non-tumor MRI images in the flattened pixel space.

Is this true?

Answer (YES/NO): NO